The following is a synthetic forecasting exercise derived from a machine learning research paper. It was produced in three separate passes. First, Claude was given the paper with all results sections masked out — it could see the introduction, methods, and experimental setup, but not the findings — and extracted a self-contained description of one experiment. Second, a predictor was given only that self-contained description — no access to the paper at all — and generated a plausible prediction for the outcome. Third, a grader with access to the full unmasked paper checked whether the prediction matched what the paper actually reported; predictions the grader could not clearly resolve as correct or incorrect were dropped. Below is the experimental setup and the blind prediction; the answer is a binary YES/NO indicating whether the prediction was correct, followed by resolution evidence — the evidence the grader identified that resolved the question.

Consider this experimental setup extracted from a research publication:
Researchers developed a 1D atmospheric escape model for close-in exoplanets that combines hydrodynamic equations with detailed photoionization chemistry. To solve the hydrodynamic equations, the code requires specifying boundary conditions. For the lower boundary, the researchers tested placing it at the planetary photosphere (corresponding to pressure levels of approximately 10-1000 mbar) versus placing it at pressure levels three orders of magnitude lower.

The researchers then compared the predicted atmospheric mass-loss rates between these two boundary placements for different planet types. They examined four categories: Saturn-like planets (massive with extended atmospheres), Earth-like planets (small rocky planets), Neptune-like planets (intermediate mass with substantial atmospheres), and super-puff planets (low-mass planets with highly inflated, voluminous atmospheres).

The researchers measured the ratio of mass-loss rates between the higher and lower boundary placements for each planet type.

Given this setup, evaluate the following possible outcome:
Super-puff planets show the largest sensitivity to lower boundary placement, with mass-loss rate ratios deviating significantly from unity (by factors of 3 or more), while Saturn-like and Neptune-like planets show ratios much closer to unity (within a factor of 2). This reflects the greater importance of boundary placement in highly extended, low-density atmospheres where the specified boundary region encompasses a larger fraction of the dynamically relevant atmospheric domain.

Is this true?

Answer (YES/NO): NO